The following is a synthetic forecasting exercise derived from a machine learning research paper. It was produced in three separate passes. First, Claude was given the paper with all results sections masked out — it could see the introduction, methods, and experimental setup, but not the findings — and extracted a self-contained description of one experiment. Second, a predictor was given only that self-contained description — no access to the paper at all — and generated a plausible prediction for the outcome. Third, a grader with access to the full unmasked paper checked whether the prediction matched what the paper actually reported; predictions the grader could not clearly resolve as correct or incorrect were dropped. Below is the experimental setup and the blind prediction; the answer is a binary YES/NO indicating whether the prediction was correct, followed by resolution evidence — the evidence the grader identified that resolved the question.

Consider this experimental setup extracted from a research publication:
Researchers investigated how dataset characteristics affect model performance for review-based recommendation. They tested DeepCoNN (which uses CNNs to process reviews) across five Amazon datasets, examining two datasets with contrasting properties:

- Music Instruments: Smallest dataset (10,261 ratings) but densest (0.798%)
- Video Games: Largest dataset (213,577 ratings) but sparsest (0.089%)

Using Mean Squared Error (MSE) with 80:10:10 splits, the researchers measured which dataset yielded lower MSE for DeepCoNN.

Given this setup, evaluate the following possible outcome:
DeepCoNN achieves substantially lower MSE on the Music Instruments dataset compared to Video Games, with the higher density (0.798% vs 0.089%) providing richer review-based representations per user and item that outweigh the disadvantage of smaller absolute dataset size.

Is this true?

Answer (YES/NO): YES